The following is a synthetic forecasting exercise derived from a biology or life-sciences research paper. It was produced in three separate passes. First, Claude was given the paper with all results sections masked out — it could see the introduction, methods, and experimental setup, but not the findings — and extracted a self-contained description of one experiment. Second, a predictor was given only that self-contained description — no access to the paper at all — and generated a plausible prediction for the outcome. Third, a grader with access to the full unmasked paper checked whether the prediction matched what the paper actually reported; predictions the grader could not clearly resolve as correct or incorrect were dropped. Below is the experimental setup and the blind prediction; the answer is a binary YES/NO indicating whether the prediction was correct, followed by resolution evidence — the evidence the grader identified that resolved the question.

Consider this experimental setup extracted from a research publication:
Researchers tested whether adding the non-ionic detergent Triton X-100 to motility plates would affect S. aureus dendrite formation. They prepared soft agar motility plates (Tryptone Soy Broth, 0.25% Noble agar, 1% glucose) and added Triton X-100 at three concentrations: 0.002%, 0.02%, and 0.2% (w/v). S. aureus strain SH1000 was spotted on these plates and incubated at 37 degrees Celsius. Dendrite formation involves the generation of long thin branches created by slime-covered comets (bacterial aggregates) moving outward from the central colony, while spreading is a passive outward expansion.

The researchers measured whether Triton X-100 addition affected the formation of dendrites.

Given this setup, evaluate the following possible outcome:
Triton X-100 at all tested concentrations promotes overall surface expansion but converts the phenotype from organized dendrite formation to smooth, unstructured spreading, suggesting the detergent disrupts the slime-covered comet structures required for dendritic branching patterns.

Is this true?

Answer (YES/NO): NO